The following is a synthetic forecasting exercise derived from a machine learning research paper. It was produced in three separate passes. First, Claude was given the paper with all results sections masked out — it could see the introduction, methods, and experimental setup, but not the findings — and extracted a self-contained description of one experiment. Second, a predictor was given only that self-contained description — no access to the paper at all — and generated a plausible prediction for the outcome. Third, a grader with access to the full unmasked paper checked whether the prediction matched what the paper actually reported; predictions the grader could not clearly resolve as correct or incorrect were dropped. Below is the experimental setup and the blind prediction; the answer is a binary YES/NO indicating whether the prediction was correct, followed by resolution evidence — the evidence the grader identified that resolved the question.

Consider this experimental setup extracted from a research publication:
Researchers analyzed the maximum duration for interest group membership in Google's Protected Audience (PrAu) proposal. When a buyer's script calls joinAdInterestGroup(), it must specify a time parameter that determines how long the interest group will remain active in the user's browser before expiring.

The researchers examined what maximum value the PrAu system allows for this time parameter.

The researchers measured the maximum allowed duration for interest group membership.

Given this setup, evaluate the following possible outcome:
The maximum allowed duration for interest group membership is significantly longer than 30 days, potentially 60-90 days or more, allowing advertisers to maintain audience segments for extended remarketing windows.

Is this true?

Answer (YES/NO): NO